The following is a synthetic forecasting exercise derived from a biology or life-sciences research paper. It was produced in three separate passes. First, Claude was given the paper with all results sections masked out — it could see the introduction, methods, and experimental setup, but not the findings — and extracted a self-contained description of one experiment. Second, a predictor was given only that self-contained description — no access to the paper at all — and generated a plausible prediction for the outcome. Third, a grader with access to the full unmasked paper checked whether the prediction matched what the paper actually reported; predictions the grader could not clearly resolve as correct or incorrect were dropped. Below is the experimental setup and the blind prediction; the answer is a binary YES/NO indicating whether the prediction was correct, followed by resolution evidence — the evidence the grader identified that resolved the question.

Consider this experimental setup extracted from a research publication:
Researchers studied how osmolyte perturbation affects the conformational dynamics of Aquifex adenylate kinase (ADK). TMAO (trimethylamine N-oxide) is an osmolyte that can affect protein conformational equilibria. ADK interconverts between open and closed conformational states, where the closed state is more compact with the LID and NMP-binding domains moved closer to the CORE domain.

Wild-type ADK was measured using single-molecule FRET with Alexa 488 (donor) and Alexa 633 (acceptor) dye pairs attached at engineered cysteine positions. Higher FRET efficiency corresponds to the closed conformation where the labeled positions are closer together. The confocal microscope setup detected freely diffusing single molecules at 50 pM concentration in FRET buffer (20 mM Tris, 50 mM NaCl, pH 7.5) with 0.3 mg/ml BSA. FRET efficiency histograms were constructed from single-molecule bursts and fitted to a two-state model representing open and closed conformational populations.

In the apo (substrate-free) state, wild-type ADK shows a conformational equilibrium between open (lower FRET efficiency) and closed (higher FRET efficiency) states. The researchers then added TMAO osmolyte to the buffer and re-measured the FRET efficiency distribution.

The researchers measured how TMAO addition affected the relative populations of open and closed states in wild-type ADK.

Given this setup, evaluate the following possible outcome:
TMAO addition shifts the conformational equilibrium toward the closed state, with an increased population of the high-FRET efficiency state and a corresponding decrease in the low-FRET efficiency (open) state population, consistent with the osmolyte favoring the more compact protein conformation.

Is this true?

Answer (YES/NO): YES